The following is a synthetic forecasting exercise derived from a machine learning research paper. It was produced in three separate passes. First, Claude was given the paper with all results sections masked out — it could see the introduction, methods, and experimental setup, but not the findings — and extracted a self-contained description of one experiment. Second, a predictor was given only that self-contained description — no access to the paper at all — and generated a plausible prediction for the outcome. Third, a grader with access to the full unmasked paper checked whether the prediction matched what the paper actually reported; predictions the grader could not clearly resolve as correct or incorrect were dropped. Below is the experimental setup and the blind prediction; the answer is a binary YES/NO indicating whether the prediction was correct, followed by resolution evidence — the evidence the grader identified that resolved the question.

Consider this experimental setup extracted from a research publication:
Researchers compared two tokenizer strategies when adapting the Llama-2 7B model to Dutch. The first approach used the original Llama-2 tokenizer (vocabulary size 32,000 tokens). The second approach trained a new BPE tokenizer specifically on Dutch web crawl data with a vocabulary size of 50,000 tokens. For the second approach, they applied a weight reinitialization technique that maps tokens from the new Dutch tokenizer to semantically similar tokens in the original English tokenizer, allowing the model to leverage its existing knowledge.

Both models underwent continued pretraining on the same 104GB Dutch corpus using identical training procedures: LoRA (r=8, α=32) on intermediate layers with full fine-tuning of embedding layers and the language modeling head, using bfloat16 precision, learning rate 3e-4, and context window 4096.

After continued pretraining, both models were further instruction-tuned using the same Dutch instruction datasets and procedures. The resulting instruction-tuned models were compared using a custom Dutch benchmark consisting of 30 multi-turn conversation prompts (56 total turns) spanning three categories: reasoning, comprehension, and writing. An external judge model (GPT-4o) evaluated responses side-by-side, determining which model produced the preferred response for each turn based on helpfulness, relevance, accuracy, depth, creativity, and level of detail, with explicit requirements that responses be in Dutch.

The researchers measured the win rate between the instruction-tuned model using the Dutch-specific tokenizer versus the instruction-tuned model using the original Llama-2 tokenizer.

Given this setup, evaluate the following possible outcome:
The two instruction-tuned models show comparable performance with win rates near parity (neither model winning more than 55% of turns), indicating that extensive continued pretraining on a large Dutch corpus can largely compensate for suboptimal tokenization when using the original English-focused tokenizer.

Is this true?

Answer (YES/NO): NO